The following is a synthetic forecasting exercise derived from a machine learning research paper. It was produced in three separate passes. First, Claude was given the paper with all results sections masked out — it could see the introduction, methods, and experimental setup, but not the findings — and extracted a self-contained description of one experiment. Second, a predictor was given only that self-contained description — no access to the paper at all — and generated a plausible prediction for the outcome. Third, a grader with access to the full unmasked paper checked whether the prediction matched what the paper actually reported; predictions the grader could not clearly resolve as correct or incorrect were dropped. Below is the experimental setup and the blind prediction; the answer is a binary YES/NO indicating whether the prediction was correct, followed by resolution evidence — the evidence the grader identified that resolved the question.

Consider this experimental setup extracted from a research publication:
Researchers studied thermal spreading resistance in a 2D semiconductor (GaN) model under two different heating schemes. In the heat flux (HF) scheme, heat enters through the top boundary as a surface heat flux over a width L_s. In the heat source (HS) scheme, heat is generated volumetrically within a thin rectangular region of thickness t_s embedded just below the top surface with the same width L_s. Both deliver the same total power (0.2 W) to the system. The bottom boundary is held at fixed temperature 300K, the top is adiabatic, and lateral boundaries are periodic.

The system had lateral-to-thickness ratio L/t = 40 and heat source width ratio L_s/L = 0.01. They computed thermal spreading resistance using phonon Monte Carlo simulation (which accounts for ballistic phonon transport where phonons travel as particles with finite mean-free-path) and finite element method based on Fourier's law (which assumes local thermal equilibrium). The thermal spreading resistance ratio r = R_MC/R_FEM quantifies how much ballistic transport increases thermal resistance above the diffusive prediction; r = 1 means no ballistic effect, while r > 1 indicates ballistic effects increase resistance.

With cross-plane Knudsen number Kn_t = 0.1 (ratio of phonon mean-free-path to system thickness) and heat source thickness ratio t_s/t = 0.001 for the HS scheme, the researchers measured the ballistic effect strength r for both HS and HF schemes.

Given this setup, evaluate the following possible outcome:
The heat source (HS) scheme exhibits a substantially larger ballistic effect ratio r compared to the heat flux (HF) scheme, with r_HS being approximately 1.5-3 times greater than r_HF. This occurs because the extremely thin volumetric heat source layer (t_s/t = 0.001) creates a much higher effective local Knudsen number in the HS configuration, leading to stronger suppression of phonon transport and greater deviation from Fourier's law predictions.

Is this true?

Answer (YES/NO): NO